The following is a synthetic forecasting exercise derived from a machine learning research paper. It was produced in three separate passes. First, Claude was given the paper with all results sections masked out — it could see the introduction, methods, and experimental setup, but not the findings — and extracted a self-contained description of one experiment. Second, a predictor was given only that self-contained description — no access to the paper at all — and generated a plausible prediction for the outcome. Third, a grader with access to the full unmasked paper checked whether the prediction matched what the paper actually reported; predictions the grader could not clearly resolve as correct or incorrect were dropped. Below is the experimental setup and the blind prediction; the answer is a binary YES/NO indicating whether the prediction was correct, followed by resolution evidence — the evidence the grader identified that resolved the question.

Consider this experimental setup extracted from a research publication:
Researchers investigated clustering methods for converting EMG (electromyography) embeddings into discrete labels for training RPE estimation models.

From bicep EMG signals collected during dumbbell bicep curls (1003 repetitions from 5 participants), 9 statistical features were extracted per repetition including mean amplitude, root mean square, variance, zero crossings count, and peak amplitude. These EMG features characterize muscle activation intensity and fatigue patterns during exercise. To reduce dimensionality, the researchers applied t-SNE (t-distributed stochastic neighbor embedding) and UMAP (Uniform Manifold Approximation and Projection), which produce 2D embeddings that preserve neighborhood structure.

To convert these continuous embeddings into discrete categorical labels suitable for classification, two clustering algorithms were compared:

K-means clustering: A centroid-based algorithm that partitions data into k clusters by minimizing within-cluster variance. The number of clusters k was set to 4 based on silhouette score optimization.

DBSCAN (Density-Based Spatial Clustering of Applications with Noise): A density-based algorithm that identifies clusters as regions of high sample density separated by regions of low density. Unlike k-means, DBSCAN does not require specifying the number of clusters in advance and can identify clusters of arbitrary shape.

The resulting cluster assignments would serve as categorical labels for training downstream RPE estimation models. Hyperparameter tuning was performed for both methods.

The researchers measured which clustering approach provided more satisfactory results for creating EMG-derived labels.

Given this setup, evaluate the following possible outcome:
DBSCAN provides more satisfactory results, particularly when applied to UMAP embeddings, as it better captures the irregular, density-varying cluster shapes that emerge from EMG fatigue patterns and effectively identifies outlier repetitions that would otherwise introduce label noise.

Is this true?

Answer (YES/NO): NO